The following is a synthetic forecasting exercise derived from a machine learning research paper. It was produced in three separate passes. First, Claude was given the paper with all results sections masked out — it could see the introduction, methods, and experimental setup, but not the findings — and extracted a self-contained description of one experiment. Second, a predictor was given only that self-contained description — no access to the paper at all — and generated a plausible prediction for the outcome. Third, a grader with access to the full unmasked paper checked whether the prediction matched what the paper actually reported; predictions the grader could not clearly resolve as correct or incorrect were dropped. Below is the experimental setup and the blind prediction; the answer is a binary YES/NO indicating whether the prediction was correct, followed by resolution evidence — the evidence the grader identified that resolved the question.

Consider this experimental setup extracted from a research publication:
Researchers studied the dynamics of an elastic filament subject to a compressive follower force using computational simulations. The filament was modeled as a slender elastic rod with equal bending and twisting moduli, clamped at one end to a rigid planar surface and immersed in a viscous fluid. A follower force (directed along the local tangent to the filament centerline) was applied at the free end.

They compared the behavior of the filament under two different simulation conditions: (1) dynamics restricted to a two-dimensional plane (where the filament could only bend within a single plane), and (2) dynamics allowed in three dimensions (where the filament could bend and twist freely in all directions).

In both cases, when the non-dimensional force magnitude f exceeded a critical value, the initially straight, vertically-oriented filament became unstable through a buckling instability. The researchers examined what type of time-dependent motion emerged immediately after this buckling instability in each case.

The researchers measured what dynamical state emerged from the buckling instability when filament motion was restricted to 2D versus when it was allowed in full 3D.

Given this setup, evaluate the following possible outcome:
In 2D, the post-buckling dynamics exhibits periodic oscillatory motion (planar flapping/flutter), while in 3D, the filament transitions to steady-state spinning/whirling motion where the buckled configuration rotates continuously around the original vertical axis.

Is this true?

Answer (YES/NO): YES